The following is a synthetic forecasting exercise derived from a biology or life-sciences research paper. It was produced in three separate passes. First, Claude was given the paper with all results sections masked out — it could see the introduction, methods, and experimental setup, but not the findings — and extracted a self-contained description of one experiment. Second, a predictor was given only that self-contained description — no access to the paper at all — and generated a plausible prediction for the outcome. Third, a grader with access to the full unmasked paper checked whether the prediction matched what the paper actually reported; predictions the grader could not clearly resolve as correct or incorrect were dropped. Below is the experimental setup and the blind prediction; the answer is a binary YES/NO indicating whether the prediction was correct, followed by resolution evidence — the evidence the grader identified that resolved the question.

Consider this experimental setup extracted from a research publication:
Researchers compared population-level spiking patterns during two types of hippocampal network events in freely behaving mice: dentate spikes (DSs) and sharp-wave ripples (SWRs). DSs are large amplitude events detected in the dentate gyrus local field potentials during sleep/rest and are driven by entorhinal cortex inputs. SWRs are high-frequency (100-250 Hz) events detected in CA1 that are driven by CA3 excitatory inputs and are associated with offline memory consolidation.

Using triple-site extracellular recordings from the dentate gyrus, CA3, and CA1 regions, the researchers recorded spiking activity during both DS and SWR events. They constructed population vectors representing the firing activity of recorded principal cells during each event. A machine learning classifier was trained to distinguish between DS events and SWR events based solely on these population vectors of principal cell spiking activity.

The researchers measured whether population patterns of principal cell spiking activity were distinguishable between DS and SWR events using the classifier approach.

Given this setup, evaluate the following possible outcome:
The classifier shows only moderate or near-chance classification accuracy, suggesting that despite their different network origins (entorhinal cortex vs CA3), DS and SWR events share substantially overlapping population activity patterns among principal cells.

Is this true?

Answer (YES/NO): NO